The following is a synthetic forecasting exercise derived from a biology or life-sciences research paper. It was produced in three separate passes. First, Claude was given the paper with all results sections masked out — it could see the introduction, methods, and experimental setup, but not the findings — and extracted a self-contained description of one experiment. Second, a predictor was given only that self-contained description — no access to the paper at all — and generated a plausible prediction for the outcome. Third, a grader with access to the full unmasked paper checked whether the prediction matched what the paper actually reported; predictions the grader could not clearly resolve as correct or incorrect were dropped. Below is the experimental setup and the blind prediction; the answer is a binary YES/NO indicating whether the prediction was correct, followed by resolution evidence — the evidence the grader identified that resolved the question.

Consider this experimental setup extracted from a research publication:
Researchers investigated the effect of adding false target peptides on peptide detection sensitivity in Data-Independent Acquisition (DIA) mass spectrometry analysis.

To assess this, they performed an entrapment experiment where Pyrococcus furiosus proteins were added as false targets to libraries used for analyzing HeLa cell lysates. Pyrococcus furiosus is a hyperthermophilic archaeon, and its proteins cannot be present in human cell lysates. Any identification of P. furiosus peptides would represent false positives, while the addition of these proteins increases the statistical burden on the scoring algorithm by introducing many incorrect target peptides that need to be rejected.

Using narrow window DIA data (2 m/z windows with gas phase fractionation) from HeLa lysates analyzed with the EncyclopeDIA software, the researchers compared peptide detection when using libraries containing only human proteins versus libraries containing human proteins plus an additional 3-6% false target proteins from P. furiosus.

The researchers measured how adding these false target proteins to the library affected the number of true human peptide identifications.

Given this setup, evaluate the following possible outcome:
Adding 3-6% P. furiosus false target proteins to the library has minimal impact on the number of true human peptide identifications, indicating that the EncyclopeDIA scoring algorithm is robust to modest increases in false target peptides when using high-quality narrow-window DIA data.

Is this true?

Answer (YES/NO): NO